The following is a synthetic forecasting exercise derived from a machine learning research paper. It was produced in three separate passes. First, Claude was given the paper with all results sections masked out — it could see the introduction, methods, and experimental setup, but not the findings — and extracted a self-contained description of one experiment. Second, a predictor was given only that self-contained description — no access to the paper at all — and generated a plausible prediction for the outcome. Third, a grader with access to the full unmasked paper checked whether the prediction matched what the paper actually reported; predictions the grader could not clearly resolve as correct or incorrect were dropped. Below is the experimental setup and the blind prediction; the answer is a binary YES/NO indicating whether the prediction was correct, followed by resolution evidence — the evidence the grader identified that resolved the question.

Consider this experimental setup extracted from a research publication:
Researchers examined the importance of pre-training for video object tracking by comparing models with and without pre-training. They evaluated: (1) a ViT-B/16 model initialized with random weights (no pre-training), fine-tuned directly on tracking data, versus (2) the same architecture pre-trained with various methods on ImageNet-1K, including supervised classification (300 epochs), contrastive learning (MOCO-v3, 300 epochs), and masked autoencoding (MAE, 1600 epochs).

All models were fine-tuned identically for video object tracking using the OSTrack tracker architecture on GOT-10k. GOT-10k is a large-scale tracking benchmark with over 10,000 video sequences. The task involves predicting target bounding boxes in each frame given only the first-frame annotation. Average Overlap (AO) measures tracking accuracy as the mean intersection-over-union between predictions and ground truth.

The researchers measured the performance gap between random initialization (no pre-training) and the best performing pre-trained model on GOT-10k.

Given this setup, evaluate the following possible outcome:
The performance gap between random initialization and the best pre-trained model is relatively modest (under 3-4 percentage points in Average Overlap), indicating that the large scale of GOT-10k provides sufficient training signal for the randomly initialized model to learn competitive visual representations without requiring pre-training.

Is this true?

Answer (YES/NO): NO